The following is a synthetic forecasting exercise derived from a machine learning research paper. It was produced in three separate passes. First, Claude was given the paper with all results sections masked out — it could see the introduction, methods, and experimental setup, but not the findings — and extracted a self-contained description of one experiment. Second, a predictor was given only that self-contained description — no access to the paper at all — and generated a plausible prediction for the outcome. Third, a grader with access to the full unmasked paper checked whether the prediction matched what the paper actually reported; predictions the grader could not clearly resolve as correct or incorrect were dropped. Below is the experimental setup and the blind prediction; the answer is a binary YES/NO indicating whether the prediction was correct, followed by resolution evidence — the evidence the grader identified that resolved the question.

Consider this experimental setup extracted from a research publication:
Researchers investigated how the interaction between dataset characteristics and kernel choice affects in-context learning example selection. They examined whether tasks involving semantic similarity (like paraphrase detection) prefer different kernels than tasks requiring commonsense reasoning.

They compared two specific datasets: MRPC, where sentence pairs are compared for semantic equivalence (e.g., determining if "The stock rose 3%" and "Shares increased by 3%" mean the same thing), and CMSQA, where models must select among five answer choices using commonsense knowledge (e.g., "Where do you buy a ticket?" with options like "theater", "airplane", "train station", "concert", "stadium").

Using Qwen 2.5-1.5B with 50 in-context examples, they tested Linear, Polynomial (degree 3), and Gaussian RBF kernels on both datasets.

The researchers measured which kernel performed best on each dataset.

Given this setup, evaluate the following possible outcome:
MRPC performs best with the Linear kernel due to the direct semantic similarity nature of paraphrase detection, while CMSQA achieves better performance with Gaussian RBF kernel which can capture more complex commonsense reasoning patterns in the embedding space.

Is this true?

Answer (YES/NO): YES